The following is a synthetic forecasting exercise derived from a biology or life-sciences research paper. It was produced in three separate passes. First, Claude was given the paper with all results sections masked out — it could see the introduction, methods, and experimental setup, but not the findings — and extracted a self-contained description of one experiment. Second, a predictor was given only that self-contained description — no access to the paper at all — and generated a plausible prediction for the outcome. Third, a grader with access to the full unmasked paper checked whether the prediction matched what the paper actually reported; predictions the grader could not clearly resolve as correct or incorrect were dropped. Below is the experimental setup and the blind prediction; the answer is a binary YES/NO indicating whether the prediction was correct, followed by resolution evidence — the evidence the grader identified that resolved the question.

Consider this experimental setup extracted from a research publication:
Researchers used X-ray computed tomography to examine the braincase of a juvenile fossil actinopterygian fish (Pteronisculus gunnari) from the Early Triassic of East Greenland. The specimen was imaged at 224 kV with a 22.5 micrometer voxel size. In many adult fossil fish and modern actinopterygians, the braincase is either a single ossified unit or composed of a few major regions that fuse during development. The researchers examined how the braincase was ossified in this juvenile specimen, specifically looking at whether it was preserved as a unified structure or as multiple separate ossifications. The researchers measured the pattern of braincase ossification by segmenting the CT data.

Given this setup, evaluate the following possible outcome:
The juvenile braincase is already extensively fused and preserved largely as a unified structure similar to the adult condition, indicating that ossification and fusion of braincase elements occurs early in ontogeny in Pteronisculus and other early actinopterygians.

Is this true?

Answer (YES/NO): NO